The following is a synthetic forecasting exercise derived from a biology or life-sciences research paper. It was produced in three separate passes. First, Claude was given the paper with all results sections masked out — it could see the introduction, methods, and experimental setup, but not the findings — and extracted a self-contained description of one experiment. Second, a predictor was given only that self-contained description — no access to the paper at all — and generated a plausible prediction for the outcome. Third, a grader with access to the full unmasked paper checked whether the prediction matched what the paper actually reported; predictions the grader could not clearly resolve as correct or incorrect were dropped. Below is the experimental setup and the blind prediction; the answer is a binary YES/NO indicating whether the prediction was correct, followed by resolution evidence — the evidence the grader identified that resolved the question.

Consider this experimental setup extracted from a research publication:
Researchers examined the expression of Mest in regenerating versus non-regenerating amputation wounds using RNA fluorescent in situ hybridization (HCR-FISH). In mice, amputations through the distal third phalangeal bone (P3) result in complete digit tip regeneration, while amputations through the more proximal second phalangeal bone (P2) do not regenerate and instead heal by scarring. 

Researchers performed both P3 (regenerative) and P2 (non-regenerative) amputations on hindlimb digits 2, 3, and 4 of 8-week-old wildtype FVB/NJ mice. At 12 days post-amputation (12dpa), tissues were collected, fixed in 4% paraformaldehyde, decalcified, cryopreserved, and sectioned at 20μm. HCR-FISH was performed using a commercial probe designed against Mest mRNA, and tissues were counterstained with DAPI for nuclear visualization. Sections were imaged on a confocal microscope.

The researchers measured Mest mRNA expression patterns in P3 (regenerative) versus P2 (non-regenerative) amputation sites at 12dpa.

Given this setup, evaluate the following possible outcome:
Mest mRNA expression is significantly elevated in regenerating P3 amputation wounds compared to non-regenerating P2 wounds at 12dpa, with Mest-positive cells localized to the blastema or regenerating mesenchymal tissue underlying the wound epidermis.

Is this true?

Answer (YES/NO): YES